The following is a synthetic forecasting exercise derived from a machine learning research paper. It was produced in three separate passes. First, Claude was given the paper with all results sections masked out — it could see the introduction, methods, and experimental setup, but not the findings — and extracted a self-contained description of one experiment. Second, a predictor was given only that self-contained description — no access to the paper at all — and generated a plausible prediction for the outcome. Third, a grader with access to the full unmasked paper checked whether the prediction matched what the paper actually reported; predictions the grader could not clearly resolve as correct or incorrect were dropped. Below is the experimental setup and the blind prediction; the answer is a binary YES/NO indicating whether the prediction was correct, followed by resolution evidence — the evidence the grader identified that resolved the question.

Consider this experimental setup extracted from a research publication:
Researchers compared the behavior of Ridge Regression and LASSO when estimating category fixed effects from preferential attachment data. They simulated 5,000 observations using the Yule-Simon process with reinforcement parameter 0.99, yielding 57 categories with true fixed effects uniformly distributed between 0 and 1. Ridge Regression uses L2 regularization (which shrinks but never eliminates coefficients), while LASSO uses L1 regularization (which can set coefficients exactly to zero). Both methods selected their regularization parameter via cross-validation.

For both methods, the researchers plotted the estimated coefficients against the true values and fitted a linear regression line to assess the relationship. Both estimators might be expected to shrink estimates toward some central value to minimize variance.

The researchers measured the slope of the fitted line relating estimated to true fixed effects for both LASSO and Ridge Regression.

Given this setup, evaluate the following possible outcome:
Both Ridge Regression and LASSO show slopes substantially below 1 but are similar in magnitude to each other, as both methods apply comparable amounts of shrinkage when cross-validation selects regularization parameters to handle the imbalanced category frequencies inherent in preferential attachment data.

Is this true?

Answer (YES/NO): YES